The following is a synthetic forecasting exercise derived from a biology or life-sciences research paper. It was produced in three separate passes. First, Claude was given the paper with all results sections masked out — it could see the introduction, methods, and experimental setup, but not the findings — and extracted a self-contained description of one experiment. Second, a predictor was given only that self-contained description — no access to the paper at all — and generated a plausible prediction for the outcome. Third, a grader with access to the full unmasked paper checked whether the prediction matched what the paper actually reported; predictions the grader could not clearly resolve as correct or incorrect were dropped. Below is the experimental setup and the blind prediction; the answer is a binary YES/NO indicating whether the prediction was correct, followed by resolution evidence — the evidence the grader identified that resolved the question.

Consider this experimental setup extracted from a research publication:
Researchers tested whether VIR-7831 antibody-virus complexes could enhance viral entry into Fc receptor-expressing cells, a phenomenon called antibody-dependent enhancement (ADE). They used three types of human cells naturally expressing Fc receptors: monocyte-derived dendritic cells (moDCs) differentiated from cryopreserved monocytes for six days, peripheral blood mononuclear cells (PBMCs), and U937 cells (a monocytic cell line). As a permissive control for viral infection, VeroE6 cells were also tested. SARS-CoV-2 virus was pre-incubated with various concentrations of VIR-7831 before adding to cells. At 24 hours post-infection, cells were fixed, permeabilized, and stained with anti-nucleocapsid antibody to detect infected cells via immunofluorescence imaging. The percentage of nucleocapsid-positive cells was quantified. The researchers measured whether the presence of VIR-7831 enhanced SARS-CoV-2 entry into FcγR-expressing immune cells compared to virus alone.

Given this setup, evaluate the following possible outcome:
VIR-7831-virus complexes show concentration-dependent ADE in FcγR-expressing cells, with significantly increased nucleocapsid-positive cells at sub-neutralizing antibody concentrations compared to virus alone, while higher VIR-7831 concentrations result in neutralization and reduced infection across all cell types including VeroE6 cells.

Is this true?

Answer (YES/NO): NO